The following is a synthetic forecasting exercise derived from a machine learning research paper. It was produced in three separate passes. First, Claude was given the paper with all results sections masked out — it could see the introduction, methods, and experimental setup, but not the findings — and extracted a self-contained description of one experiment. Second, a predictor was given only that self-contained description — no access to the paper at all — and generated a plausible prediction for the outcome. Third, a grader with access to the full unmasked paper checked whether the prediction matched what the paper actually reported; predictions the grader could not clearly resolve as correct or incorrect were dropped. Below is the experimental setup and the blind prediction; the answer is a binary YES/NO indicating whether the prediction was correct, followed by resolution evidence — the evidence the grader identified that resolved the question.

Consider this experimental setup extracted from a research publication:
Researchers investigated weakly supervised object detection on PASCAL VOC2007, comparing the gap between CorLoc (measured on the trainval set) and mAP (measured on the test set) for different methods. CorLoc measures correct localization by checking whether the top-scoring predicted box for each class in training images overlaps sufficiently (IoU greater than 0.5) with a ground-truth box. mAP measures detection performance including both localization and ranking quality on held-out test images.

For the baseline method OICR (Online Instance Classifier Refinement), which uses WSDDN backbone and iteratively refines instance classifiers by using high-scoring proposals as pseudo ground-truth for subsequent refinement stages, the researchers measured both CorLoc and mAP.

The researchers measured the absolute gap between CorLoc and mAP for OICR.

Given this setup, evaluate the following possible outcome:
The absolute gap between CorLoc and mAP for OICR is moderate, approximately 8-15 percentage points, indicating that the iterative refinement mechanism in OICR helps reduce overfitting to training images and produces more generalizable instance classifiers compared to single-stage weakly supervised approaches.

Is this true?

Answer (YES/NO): NO